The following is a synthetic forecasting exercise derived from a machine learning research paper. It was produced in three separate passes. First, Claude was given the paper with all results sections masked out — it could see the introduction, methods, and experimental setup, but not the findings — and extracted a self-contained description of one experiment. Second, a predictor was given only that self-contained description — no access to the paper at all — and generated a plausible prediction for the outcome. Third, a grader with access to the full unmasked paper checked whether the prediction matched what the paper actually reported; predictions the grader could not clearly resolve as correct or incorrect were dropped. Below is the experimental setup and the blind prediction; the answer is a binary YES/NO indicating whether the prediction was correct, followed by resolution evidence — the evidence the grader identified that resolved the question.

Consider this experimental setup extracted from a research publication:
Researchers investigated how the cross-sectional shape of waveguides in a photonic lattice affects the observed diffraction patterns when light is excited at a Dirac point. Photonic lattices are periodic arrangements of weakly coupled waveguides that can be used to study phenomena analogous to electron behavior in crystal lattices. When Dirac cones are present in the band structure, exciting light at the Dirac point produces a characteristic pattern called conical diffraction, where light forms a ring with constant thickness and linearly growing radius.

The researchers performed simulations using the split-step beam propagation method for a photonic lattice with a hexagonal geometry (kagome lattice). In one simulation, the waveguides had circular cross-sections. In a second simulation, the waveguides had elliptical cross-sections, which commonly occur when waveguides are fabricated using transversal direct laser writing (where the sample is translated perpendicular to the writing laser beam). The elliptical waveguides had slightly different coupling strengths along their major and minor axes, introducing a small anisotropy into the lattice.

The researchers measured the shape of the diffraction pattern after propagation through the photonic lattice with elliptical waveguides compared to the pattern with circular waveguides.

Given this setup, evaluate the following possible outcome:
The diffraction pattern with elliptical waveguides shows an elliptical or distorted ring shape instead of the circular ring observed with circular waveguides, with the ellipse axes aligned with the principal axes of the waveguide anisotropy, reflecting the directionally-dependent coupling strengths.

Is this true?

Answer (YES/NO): NO